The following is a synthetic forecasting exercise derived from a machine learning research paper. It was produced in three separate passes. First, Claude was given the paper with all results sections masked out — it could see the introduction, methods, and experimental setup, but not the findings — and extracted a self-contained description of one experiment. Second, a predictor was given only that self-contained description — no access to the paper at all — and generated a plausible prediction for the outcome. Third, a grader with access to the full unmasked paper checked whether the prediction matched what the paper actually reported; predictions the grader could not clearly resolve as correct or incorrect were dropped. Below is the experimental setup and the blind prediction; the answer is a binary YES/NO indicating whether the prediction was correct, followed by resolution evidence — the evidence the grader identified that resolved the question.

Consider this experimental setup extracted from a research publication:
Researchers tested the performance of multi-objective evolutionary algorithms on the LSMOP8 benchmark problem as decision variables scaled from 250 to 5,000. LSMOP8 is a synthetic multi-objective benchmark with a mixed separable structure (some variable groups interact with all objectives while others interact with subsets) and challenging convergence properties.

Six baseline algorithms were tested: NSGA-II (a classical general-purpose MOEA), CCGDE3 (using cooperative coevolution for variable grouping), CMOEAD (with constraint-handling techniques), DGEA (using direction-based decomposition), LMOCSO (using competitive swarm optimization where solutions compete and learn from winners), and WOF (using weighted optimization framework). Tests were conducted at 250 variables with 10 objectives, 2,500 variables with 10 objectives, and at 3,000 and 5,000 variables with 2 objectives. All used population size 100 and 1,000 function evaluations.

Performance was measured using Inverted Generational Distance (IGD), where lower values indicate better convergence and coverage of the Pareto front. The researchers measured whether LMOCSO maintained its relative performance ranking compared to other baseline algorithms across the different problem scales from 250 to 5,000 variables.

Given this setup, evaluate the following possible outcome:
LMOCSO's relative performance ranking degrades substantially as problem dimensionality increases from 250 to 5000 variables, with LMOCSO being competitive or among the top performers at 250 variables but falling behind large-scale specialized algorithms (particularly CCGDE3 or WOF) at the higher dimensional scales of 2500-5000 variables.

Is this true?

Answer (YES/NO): NO